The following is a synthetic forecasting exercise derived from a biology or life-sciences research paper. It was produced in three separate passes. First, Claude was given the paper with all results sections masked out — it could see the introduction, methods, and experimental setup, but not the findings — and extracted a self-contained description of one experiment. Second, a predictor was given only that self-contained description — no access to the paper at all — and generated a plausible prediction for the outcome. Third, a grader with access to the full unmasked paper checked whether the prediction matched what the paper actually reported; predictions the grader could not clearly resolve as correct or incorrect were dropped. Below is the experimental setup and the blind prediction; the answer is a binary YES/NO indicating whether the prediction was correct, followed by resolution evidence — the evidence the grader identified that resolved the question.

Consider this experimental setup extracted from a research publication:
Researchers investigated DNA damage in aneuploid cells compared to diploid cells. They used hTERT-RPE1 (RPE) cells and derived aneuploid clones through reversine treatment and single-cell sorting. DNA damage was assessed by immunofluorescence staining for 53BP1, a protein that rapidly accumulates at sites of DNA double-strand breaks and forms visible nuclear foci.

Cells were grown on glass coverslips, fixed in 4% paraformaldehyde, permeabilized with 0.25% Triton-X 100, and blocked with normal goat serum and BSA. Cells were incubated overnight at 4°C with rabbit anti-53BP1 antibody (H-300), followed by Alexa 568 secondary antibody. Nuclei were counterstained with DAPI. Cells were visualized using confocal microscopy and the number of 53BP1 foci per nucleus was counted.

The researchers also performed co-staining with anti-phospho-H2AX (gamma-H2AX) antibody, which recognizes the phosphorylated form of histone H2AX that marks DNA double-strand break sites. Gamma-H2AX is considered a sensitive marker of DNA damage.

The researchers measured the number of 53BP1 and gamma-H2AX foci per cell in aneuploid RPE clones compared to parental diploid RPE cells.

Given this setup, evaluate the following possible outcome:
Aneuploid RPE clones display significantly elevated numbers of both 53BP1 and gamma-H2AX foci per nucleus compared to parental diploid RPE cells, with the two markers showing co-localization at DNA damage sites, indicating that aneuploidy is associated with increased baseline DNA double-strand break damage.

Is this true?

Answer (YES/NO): YES